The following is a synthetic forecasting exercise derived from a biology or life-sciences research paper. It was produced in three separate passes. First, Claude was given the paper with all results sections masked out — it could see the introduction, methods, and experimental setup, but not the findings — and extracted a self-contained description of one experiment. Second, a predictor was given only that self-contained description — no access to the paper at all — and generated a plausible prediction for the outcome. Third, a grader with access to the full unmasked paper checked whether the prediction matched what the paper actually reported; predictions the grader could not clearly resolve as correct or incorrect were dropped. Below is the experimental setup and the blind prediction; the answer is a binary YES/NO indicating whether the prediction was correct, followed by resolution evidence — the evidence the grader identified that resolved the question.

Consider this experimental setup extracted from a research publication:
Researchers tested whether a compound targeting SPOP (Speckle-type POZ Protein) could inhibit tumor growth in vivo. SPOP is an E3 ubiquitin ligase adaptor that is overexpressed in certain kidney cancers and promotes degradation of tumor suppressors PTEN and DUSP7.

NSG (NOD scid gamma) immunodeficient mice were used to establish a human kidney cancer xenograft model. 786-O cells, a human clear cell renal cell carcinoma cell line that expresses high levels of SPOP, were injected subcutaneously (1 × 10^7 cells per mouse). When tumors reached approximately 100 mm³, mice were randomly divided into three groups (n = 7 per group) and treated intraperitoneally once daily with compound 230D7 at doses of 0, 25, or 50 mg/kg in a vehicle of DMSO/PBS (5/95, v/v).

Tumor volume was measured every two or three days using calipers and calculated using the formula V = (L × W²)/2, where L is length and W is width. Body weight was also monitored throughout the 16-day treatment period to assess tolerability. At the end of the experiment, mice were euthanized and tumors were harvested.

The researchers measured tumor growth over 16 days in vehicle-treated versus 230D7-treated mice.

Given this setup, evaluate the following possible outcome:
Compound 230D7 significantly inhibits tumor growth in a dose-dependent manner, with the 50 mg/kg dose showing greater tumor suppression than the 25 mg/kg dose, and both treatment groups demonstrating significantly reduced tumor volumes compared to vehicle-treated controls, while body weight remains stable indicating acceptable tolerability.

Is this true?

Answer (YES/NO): YES